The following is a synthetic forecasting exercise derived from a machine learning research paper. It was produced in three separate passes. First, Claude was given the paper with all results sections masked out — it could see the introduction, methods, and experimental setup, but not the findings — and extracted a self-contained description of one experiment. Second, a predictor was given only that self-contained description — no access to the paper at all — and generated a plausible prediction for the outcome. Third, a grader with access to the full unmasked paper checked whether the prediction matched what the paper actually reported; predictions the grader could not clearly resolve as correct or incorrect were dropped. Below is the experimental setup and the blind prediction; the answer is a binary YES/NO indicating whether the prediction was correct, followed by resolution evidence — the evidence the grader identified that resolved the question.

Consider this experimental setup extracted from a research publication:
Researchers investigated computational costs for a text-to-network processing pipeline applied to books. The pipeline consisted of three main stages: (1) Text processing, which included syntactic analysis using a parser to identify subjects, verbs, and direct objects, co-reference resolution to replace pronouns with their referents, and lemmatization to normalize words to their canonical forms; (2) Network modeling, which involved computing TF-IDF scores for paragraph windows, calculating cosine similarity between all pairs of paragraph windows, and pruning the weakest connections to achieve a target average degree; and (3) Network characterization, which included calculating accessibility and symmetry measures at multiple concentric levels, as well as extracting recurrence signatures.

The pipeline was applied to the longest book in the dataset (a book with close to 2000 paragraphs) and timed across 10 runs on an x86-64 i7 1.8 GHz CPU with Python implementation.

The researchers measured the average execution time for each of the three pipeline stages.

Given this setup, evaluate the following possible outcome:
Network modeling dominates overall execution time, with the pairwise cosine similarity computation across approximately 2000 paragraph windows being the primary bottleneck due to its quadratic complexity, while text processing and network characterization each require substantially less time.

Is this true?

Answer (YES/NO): NO